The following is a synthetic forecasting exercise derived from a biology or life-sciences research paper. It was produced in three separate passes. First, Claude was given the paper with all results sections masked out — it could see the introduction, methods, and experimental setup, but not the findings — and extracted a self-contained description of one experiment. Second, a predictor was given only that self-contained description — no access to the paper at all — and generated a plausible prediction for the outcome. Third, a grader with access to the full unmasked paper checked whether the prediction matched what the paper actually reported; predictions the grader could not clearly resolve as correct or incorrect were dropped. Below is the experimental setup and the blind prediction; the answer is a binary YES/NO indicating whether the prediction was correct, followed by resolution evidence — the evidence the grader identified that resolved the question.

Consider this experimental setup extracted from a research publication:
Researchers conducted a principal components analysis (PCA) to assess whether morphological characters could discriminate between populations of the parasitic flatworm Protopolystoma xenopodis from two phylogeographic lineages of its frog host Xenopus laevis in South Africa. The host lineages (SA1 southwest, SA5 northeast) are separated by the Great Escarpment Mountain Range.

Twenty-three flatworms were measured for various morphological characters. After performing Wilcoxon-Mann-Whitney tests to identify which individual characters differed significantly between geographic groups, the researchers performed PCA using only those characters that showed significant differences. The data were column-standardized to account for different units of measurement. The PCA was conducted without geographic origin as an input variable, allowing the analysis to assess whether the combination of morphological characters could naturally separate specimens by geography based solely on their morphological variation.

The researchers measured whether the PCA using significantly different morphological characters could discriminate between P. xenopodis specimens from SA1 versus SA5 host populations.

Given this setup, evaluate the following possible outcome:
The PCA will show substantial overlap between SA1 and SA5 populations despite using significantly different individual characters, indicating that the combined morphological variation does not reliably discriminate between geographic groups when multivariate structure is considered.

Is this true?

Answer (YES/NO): NO